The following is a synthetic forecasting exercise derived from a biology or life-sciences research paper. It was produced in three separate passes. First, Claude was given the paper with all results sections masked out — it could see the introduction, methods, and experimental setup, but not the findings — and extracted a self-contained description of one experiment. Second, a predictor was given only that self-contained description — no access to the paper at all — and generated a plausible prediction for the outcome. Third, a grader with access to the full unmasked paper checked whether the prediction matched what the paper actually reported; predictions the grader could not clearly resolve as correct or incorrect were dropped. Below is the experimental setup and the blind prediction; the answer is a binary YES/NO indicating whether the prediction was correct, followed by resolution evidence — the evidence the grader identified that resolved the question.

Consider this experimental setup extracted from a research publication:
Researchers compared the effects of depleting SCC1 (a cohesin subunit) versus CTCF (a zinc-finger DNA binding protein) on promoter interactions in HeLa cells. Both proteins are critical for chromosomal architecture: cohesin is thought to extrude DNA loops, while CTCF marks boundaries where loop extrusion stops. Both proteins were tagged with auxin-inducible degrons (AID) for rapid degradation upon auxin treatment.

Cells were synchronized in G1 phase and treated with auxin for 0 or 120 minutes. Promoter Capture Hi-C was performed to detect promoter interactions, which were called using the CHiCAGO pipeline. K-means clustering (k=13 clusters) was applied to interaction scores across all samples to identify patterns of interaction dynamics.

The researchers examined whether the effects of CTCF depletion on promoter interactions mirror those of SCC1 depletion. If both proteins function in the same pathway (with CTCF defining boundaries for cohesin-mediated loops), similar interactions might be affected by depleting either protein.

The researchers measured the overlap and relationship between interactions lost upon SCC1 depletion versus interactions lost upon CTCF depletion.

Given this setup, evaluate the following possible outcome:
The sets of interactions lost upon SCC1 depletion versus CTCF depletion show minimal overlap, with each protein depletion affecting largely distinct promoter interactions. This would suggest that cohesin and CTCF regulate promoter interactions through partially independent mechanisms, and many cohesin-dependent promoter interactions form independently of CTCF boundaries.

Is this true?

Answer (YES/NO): NO